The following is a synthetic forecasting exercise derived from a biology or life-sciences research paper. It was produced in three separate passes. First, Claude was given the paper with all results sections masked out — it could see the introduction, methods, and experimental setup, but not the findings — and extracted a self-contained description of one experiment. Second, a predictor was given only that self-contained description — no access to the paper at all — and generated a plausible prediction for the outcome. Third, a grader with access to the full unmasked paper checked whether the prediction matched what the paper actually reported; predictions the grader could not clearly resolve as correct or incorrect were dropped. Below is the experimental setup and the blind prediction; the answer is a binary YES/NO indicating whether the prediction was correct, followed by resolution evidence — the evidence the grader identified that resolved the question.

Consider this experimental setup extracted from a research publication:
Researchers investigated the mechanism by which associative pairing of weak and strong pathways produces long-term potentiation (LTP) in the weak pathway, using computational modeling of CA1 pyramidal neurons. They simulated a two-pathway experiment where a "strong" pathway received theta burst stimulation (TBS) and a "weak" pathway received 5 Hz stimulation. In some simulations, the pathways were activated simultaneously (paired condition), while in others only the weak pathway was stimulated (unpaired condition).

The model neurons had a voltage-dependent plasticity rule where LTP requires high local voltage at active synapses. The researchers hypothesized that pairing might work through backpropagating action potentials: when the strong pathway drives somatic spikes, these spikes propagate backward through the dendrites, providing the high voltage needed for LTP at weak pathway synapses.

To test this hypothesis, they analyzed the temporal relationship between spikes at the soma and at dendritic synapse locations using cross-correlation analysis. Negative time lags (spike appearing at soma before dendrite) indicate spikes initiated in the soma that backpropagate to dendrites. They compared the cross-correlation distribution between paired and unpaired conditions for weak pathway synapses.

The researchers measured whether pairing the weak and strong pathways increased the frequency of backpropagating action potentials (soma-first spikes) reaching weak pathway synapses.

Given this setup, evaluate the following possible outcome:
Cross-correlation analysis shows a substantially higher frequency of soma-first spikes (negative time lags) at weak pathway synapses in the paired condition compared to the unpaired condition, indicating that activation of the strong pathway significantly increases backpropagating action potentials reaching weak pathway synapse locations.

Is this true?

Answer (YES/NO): YES